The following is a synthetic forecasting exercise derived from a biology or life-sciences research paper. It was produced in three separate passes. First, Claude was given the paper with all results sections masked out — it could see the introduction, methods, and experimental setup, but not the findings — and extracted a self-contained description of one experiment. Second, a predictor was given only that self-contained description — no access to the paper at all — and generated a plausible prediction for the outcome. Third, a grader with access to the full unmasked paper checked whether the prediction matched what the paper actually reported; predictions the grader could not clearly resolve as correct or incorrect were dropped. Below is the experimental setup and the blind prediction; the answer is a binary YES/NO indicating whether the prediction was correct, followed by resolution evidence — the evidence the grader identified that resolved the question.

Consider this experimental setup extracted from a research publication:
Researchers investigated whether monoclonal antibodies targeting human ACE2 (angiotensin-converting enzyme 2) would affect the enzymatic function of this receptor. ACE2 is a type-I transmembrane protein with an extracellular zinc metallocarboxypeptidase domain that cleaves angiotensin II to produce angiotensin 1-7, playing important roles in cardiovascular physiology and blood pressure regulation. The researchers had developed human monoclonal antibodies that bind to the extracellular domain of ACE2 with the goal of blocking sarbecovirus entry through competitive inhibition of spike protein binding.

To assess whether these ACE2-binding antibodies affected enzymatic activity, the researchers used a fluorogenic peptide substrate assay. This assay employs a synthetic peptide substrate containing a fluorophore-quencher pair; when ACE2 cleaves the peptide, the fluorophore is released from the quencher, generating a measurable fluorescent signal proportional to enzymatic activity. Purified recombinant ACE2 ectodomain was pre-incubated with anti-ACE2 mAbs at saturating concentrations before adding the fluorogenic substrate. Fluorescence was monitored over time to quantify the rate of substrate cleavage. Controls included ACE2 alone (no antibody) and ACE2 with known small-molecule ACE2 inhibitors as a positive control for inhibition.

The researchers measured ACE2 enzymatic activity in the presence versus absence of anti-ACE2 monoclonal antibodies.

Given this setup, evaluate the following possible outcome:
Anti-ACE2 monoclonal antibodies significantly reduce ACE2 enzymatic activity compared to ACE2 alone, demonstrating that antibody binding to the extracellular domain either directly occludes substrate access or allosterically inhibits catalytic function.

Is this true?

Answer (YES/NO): NO